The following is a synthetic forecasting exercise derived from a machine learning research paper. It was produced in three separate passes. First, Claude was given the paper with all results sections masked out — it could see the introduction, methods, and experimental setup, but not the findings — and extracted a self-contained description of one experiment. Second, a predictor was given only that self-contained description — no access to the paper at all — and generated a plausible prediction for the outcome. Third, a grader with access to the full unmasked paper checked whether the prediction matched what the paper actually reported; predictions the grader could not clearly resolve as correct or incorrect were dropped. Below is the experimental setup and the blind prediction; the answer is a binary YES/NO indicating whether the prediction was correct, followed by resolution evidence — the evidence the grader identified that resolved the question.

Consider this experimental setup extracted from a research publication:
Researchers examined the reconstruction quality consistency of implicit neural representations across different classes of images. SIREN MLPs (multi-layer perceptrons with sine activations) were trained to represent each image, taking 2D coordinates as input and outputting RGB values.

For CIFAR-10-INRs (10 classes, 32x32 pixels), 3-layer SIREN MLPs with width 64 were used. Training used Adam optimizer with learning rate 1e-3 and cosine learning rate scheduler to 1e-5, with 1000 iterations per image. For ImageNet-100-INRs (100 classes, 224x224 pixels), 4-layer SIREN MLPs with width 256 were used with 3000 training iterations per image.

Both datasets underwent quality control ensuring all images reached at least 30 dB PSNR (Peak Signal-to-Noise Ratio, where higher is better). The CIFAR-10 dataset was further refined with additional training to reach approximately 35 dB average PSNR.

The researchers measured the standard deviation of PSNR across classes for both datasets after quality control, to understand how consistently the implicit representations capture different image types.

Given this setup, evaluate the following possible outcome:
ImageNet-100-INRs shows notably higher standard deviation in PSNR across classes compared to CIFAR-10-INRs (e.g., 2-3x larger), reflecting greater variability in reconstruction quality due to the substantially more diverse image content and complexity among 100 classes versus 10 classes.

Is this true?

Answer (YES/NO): NO